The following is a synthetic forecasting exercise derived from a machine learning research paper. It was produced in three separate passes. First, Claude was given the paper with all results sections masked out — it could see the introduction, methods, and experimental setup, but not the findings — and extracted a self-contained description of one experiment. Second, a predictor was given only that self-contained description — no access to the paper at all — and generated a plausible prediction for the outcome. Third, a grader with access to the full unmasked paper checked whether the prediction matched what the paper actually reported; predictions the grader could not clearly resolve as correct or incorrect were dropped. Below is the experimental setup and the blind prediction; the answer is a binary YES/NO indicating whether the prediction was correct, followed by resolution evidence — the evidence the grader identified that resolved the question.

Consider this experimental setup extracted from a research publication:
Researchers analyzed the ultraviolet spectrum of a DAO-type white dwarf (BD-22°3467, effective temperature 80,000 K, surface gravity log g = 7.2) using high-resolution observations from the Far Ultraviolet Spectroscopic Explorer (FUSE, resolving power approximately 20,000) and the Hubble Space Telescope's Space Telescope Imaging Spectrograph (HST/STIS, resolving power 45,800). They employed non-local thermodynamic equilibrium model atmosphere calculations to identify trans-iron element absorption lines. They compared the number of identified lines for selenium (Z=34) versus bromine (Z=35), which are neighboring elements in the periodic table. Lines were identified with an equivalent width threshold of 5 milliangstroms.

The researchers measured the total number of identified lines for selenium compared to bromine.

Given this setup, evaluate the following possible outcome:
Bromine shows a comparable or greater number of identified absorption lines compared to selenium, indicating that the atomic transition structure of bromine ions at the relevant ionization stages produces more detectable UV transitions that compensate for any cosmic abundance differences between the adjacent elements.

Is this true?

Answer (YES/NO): NO